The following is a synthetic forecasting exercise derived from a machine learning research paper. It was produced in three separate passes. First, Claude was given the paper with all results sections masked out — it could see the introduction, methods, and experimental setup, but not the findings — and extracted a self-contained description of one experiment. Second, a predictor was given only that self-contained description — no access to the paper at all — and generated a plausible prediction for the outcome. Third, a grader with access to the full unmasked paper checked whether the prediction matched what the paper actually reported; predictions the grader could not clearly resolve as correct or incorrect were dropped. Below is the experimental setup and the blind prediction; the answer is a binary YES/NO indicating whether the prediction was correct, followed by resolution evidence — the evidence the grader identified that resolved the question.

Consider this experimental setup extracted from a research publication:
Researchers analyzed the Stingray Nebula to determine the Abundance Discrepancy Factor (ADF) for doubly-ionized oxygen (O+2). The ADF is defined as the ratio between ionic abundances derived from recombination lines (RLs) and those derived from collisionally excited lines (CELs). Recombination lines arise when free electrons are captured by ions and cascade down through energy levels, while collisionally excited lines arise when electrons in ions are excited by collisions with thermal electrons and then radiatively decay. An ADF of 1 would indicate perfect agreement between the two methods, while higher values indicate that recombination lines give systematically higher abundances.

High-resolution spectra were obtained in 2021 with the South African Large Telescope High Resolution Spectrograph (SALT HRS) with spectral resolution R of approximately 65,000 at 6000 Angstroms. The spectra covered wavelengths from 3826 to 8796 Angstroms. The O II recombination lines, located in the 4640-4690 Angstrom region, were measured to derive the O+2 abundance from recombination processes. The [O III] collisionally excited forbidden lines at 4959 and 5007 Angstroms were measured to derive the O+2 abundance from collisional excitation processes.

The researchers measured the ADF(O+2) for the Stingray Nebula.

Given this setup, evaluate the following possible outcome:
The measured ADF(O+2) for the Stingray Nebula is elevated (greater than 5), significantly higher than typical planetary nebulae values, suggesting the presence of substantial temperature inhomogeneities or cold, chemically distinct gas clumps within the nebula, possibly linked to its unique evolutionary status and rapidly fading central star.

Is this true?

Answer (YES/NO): NO